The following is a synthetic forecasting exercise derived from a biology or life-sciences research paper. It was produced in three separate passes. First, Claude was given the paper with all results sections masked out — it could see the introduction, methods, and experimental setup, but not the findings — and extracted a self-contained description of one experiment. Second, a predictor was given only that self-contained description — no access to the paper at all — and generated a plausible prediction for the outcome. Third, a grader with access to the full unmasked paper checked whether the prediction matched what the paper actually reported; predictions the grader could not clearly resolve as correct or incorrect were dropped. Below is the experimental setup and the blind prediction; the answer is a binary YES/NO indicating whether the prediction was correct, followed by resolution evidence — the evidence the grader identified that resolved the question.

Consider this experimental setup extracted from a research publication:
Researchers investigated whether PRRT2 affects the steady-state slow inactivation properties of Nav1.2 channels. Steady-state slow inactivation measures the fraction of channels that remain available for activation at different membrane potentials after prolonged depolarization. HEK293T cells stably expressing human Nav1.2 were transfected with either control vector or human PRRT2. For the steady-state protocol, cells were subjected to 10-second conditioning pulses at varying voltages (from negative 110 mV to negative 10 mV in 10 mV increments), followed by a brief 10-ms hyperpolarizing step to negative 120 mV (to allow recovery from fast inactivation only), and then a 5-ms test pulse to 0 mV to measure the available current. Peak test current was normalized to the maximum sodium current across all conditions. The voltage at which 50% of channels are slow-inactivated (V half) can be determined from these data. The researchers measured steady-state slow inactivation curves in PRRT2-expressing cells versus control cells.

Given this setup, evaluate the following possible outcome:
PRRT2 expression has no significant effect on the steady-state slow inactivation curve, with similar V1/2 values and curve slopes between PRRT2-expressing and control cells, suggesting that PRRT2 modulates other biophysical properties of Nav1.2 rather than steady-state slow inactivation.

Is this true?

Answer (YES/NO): NO